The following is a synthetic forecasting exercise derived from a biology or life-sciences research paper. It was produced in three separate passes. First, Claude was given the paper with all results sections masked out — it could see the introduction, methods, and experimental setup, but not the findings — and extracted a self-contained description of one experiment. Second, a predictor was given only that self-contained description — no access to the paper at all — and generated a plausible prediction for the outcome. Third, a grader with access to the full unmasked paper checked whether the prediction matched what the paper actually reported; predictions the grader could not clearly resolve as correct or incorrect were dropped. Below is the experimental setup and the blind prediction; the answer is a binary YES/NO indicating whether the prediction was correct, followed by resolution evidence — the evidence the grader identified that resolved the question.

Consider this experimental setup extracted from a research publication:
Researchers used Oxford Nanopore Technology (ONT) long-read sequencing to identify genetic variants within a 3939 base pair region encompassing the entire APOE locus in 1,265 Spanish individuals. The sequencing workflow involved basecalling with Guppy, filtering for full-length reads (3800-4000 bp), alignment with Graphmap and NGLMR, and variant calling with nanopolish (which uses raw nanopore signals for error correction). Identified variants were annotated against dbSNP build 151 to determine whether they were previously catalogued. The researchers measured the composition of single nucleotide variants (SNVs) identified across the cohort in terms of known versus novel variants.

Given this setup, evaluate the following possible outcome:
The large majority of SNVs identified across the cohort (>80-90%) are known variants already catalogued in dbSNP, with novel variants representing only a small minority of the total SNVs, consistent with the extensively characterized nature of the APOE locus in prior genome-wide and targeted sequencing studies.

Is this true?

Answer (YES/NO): YES